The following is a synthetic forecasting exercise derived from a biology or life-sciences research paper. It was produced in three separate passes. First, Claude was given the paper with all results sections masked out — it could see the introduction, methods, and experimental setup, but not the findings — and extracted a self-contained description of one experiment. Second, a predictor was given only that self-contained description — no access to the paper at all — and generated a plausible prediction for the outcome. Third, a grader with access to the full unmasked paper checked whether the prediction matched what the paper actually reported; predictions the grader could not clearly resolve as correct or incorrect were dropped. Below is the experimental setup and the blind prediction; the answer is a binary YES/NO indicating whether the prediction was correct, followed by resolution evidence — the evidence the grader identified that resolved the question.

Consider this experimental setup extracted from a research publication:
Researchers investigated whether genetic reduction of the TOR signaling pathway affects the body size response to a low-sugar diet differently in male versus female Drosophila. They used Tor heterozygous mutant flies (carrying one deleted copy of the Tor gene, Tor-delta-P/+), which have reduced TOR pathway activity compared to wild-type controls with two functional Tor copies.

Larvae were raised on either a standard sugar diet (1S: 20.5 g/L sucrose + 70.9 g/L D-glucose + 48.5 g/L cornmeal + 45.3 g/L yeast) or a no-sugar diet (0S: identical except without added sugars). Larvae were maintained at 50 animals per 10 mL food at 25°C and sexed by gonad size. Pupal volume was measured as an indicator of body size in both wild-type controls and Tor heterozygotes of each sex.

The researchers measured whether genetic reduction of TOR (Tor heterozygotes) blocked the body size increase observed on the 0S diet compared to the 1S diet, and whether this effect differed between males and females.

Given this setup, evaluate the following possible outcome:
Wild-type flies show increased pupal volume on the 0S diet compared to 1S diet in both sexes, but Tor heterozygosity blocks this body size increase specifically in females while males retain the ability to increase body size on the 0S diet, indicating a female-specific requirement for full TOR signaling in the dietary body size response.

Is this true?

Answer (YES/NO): NO